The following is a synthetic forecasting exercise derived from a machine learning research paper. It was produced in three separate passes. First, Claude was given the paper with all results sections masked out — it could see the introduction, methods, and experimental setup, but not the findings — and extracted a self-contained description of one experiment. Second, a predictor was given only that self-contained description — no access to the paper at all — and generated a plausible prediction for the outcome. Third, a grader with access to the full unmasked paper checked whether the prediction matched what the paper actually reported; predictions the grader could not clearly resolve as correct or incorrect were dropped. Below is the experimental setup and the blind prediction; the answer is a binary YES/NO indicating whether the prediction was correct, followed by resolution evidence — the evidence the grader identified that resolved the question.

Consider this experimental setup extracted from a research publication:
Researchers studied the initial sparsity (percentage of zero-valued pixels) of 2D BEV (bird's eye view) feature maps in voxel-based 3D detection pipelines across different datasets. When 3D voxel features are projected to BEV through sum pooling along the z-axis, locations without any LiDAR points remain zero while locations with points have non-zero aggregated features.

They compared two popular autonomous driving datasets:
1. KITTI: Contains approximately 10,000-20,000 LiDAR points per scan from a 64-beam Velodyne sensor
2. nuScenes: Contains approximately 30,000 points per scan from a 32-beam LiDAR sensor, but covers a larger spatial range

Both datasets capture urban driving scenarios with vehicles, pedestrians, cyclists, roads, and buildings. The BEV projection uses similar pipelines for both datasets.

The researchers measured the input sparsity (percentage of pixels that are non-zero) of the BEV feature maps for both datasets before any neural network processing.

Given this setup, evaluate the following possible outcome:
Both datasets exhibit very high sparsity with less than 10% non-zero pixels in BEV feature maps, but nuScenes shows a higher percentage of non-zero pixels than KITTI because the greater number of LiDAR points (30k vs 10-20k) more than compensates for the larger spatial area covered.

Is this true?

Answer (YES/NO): NO